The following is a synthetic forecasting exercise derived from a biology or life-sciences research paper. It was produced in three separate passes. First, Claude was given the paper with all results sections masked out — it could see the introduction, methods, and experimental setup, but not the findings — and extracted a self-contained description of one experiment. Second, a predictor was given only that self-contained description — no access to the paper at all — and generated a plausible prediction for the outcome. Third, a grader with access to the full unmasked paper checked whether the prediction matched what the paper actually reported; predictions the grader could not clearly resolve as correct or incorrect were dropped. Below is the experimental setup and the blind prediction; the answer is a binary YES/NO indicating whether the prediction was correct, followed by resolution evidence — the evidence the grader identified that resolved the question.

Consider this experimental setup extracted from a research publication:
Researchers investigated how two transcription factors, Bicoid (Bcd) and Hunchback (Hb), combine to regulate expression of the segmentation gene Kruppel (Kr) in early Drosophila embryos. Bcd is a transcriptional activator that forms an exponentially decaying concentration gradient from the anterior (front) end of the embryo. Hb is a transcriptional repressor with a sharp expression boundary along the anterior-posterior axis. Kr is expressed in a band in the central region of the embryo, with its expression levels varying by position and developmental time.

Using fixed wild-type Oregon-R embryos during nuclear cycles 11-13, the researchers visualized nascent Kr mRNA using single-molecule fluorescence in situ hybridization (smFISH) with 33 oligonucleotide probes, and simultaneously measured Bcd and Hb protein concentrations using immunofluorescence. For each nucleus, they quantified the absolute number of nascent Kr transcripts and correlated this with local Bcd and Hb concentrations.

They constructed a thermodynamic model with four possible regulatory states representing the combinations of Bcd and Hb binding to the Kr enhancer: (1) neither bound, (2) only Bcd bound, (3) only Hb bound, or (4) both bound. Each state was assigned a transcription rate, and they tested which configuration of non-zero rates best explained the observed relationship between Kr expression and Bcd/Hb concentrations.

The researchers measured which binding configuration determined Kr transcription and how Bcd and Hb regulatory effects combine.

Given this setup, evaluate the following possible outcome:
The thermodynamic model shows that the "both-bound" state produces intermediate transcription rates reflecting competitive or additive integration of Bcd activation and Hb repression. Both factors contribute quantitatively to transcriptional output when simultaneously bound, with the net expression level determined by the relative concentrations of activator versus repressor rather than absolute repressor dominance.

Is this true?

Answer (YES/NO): NO